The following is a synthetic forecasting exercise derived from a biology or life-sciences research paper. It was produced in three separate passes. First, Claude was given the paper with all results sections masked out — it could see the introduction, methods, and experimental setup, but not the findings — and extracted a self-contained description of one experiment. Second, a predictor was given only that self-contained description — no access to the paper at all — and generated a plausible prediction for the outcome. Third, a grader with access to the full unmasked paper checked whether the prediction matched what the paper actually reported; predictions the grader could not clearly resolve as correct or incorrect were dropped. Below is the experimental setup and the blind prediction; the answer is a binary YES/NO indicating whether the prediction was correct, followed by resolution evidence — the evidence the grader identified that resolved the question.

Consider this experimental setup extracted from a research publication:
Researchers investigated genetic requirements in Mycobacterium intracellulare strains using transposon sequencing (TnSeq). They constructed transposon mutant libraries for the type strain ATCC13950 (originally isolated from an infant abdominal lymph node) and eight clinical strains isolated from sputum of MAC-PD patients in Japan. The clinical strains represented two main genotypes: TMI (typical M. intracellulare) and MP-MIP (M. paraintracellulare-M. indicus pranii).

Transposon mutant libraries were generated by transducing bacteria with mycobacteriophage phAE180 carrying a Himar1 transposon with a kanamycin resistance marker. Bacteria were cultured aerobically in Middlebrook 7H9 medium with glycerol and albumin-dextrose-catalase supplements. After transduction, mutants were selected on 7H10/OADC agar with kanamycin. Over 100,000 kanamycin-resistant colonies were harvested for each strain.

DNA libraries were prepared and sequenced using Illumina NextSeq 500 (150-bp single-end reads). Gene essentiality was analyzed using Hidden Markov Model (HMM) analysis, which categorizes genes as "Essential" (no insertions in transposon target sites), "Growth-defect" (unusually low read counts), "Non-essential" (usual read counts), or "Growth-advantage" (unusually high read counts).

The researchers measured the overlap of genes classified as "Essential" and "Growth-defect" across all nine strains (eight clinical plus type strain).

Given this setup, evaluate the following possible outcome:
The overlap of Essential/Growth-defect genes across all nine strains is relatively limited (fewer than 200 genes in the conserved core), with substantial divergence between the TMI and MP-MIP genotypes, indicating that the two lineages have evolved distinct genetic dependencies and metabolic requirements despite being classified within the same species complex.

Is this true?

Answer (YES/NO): NO